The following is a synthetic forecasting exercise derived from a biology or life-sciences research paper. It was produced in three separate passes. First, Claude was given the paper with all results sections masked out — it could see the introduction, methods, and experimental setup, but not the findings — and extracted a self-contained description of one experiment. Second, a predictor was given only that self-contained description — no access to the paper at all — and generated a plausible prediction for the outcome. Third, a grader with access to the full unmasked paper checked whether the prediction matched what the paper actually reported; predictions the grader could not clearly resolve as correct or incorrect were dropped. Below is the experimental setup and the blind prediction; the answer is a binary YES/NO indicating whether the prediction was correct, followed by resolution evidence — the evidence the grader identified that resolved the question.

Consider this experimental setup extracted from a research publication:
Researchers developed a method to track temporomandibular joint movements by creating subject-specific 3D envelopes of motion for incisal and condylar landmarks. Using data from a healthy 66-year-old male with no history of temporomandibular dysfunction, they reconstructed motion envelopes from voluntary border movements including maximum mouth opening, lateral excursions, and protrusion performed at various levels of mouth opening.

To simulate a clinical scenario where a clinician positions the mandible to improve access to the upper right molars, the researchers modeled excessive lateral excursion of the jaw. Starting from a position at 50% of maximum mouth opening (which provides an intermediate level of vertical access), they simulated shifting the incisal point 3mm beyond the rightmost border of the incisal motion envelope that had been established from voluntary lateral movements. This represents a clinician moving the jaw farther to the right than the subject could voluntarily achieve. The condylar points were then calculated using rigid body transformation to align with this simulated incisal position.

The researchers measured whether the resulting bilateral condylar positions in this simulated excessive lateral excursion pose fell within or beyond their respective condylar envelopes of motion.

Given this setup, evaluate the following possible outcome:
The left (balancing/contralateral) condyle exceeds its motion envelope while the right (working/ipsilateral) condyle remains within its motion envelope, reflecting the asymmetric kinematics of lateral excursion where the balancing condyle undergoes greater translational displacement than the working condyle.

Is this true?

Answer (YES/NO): NO